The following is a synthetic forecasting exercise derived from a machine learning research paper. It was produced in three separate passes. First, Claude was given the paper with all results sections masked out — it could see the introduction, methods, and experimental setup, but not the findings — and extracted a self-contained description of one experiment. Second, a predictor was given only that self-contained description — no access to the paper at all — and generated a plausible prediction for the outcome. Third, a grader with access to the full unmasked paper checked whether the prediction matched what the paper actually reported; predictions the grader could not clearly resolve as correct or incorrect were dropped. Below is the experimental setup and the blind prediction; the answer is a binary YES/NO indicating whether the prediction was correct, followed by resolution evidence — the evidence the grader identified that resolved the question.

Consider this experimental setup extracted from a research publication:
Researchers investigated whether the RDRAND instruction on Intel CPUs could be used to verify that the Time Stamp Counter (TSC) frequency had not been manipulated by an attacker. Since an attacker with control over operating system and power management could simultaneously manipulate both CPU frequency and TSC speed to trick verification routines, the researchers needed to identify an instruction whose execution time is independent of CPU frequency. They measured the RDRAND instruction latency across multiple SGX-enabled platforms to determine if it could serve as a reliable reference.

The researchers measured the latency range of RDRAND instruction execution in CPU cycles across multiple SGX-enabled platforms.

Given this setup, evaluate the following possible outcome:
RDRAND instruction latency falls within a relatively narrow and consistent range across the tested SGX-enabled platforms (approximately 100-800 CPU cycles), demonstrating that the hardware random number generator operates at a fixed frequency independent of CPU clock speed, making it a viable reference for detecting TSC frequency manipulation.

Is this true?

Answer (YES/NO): NO